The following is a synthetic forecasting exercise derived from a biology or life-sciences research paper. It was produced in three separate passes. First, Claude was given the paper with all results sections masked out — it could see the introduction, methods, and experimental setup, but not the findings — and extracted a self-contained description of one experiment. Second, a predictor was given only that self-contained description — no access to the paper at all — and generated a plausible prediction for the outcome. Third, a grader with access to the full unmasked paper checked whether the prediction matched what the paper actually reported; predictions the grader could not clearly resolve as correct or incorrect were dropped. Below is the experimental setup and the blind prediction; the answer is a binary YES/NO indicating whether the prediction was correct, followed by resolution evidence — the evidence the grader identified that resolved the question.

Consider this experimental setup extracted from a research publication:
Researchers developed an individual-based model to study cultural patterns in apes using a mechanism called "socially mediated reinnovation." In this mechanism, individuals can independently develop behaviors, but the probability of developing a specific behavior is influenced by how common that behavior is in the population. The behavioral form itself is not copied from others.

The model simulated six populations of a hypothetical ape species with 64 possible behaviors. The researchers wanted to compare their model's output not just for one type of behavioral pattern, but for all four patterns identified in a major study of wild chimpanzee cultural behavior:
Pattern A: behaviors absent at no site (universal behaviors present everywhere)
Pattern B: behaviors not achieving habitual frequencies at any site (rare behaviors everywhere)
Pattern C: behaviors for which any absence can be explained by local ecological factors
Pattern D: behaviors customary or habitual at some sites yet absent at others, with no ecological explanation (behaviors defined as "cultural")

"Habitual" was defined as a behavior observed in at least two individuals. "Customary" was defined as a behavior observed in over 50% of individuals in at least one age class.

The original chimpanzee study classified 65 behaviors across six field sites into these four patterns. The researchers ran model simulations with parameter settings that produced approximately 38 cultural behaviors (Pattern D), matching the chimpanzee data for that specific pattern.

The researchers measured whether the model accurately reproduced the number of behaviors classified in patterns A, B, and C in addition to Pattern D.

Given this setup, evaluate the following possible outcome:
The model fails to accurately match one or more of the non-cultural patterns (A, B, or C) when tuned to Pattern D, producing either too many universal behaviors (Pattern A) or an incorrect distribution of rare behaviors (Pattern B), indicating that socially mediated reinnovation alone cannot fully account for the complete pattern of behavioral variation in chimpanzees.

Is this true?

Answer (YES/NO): NO